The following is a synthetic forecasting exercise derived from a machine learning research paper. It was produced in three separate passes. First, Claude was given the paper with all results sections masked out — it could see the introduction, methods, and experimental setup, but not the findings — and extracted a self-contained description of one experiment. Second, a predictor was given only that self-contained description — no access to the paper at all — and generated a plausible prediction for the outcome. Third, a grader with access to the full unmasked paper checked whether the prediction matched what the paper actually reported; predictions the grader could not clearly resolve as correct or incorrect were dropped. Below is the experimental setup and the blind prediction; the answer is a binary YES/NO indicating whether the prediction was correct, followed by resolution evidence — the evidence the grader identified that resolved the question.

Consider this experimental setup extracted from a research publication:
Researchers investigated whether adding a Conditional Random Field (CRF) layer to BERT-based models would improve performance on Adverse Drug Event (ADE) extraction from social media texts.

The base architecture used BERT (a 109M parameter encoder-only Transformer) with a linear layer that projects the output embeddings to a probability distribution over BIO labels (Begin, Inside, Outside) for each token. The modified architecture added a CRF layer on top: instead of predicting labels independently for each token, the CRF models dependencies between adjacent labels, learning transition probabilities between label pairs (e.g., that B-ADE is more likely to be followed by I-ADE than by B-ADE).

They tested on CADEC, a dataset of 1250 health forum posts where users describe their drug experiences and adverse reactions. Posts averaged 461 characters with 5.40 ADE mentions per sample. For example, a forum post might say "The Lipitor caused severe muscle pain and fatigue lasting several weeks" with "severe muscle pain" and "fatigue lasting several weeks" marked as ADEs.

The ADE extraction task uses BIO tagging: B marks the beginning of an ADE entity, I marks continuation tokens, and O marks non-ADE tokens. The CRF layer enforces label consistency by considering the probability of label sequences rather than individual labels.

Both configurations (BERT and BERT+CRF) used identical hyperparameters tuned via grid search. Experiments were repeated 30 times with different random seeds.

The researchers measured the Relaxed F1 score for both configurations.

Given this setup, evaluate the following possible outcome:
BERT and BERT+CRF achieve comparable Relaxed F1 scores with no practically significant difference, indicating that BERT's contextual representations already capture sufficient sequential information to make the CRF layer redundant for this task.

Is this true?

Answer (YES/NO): NO